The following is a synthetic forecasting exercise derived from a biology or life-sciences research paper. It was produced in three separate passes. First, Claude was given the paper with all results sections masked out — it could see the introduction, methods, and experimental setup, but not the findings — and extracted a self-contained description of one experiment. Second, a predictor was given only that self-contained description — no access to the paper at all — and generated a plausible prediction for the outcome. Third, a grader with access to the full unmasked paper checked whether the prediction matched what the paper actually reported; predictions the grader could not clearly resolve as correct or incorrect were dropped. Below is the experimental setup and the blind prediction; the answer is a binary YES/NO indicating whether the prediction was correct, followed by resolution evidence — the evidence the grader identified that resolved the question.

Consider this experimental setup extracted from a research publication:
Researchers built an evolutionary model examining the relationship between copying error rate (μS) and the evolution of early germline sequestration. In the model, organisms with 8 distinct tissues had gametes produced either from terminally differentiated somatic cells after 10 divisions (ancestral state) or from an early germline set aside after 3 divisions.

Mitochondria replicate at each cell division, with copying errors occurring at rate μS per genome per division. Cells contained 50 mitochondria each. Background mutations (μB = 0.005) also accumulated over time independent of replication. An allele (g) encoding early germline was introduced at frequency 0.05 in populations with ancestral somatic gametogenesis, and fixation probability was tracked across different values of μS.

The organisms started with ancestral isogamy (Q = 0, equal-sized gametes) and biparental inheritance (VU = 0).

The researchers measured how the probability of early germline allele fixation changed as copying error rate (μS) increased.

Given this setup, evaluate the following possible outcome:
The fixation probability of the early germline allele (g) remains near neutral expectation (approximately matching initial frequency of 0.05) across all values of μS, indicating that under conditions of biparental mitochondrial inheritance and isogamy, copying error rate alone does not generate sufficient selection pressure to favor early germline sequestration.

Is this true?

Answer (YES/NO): NO